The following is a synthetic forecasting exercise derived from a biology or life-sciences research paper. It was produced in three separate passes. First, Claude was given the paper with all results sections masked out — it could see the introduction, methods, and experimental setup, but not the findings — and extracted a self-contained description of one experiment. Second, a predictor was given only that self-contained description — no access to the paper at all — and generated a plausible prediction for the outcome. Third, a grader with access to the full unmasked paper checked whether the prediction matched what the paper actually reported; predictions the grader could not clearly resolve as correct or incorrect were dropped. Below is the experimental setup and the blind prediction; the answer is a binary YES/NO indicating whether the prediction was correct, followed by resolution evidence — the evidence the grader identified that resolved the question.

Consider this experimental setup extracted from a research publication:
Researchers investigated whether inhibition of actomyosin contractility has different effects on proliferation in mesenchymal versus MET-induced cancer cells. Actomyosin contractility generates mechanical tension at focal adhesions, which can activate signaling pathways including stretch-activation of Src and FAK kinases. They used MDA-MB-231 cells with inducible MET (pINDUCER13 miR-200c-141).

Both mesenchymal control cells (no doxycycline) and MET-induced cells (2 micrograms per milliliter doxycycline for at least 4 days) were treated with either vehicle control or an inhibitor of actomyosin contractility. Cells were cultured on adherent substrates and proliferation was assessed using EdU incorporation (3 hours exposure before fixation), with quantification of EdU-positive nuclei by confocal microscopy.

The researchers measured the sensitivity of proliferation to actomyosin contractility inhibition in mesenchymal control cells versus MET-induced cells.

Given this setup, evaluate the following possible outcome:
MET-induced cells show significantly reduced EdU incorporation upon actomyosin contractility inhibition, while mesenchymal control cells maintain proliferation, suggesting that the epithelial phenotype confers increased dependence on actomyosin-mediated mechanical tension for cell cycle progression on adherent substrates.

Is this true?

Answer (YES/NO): NO